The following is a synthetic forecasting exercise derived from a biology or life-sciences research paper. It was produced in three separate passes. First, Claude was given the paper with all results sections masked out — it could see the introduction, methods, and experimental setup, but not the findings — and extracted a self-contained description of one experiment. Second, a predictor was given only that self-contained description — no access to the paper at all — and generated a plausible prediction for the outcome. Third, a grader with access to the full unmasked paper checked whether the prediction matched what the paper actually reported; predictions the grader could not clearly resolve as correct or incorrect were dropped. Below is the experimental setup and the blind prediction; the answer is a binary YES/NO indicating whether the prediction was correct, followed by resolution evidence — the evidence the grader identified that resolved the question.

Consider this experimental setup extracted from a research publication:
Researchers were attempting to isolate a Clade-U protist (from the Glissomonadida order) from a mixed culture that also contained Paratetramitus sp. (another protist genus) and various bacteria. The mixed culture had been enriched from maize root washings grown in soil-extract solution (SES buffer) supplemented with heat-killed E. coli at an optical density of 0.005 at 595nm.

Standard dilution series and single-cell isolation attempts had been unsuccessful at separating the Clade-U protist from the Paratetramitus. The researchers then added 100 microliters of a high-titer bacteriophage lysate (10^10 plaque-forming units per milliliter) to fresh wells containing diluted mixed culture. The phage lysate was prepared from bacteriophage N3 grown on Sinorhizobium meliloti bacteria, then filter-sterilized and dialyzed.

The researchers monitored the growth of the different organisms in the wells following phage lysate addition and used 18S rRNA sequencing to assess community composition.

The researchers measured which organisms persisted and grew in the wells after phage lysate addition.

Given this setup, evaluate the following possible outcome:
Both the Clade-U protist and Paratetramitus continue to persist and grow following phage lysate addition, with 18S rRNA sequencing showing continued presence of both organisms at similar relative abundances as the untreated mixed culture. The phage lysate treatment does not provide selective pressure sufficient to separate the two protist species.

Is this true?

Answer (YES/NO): NO